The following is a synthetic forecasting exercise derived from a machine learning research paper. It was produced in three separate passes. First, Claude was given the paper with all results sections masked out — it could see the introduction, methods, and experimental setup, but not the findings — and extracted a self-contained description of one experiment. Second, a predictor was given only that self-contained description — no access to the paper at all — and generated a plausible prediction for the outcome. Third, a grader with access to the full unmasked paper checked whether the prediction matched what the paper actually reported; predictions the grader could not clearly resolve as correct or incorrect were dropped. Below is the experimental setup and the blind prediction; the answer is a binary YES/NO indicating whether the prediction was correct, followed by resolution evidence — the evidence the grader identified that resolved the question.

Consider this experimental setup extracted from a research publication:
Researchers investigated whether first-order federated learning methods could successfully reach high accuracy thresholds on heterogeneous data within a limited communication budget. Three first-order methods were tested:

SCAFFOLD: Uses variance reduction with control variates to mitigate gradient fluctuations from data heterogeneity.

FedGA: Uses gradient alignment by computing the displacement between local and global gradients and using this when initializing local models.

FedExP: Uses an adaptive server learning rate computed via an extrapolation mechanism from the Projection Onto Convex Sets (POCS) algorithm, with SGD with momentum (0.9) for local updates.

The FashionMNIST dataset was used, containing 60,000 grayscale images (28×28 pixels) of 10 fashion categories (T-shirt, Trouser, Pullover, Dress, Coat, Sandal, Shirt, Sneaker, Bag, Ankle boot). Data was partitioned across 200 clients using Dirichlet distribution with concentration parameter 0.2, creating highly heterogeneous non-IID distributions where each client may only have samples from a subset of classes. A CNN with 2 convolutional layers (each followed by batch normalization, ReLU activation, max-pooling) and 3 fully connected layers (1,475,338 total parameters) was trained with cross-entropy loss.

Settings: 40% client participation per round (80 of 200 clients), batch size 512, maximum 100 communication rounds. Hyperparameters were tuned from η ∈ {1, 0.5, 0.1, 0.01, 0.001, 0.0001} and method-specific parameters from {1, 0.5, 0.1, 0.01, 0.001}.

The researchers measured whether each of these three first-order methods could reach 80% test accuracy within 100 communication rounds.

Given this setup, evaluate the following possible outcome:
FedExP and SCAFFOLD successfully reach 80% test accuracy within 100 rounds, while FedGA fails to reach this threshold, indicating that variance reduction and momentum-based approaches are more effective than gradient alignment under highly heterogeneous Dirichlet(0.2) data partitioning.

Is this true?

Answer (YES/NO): NO